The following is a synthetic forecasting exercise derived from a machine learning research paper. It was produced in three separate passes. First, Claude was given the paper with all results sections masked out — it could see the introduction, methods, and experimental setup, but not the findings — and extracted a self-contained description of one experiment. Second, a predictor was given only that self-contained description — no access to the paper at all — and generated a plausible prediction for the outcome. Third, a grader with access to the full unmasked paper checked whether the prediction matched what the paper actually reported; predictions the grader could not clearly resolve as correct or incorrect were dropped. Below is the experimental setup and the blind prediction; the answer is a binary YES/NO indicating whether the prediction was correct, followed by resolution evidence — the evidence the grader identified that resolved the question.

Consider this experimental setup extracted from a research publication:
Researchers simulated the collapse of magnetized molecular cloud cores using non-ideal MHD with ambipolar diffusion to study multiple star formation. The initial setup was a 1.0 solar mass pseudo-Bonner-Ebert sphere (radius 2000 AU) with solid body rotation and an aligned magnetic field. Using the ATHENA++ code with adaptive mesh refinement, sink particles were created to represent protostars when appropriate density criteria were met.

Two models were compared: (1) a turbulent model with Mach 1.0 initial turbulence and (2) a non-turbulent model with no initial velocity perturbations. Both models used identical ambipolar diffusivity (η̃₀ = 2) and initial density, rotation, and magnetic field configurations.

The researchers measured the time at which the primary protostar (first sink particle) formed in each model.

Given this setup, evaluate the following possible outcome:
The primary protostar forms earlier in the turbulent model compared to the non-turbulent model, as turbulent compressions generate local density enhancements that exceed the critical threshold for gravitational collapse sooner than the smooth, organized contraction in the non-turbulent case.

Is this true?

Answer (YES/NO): NO